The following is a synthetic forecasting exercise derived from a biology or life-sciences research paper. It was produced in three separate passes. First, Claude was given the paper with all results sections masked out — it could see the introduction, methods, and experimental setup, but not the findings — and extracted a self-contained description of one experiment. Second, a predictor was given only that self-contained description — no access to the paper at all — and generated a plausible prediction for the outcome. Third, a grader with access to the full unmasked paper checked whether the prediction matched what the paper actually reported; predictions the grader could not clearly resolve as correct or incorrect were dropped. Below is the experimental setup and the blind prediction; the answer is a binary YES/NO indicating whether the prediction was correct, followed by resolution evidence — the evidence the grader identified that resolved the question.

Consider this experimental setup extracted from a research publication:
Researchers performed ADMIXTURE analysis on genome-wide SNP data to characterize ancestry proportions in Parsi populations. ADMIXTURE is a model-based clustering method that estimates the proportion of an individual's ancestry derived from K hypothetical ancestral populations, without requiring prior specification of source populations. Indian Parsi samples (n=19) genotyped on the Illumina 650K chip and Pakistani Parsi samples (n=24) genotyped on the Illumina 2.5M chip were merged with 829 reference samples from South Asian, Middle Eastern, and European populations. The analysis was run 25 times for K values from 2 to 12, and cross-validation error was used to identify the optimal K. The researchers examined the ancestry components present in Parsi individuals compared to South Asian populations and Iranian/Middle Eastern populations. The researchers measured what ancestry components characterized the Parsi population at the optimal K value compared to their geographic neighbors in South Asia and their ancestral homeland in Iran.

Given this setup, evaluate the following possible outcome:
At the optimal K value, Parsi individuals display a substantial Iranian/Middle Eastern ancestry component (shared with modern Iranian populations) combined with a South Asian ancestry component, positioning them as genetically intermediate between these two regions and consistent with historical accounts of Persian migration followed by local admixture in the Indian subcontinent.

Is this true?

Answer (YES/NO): YES